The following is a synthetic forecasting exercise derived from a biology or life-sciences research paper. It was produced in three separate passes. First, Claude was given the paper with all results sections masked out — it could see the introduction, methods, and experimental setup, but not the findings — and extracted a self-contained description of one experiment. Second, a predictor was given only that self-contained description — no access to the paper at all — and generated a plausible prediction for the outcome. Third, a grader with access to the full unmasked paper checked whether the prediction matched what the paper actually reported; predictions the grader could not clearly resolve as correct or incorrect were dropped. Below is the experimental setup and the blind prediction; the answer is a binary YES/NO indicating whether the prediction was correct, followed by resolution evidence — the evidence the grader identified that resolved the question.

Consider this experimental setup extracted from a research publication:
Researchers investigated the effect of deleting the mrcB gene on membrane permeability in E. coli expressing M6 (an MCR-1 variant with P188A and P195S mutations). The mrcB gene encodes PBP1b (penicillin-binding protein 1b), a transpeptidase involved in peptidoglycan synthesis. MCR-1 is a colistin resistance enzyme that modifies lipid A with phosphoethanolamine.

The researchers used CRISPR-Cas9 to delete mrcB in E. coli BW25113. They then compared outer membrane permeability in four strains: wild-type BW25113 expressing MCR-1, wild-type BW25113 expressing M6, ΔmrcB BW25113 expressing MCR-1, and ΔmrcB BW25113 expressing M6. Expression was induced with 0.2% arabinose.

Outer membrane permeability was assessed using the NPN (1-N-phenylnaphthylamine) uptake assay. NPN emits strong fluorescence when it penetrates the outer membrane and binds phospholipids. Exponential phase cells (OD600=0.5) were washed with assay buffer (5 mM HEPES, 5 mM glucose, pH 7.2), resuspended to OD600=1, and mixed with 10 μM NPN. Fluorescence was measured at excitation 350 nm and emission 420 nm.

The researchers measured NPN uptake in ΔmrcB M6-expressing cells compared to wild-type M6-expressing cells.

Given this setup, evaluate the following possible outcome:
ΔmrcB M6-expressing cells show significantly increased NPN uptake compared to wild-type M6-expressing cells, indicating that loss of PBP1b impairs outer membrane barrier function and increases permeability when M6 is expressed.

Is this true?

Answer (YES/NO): NO